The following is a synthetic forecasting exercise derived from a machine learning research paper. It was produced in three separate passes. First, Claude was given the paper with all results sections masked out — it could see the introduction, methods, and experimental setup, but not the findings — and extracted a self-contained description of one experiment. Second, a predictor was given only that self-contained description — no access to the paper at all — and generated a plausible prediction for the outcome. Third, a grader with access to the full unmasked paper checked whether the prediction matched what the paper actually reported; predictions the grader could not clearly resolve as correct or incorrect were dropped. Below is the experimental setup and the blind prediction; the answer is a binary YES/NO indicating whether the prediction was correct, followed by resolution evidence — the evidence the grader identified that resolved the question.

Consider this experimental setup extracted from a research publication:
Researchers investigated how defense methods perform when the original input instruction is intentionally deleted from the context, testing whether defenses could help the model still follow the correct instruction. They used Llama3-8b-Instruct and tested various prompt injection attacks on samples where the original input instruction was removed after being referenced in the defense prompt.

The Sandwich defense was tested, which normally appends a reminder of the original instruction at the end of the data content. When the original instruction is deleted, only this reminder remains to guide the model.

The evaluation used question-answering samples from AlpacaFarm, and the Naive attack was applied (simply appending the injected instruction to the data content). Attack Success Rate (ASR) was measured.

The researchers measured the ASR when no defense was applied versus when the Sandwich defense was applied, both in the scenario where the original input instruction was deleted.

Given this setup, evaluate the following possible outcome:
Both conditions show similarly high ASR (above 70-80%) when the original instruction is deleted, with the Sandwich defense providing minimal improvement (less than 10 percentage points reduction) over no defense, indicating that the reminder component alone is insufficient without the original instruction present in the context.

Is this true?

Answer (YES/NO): NO